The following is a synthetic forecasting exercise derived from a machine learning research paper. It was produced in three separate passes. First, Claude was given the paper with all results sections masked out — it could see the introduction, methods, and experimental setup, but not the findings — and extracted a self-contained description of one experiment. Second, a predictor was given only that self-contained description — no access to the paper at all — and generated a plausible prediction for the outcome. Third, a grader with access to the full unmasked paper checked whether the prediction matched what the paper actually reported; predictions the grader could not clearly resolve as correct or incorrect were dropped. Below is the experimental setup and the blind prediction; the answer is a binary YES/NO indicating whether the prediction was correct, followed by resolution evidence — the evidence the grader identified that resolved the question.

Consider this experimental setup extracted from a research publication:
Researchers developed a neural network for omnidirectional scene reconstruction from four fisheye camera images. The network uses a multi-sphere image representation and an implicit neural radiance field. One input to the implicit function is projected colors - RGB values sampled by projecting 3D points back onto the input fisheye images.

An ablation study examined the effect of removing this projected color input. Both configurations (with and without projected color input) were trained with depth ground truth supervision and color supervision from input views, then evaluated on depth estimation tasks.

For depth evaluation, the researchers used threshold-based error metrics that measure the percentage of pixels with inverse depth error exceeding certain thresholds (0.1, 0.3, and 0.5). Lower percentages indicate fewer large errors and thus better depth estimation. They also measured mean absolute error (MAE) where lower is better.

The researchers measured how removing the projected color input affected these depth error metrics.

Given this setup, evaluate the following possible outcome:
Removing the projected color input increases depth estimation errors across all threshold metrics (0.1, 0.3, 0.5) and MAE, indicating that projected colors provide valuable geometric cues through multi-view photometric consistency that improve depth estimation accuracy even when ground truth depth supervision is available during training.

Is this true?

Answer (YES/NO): NO